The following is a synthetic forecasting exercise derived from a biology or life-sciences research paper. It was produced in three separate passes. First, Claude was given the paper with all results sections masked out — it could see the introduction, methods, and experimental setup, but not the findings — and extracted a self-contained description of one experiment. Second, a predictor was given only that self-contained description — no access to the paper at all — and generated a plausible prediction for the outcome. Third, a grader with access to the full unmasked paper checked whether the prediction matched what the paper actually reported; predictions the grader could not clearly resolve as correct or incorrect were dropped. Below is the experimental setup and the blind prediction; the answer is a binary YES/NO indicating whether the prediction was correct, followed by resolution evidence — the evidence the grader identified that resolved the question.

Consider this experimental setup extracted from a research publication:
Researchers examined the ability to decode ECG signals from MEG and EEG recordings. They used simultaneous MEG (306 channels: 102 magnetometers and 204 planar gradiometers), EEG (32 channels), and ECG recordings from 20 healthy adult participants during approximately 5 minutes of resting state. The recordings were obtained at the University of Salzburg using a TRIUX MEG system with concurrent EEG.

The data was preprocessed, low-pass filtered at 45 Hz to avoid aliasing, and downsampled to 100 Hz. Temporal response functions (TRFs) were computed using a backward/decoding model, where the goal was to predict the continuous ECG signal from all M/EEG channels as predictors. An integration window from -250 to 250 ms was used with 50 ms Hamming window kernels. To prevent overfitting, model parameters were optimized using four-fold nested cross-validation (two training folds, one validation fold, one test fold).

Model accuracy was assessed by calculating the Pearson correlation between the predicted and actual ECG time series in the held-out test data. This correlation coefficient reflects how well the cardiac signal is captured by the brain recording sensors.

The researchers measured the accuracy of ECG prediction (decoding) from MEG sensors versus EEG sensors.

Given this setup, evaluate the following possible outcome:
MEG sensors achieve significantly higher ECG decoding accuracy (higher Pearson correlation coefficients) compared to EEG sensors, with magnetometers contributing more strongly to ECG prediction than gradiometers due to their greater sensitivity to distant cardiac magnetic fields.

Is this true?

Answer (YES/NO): NO